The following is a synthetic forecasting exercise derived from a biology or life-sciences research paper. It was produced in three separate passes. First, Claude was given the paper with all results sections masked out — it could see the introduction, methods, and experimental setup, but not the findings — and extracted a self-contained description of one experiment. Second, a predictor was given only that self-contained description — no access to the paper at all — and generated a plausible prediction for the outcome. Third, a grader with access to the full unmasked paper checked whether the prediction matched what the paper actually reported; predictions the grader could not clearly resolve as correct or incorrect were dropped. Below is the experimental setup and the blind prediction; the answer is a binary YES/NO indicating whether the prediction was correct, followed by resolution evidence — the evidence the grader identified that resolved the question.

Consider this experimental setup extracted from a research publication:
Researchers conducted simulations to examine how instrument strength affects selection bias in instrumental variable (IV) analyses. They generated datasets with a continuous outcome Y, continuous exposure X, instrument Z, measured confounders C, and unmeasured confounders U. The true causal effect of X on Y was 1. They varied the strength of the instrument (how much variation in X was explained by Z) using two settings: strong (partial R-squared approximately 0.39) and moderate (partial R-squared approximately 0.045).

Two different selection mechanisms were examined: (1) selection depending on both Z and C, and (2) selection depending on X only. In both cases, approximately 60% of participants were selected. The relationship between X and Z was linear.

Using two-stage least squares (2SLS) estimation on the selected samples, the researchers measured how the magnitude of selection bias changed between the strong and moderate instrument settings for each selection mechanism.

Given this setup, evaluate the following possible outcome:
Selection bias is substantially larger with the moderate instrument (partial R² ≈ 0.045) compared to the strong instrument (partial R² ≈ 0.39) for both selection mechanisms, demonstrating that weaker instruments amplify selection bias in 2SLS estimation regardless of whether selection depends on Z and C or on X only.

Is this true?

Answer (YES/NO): NO